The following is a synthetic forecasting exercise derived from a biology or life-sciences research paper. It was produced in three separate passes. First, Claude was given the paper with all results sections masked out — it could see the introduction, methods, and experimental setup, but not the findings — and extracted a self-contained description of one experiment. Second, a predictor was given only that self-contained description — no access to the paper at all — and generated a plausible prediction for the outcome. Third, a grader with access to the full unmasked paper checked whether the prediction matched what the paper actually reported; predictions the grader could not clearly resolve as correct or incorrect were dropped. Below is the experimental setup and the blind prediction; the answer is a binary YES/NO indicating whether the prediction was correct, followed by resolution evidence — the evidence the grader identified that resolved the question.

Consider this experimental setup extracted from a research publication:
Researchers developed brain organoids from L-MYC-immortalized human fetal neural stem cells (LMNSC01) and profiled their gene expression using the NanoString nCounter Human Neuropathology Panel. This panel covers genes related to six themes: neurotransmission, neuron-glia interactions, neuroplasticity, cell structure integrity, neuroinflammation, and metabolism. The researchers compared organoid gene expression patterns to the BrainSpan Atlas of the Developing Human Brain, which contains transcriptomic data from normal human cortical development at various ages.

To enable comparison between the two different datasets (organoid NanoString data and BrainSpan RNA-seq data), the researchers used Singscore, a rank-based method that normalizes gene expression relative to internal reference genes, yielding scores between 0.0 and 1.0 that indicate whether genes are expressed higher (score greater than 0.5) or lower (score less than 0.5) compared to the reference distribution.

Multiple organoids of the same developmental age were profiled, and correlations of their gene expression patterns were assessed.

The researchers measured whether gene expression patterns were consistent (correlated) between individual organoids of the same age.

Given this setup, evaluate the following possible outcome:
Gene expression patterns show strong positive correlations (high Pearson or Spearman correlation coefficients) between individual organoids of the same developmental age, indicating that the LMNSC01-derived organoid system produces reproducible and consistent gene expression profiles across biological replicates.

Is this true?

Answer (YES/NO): YES